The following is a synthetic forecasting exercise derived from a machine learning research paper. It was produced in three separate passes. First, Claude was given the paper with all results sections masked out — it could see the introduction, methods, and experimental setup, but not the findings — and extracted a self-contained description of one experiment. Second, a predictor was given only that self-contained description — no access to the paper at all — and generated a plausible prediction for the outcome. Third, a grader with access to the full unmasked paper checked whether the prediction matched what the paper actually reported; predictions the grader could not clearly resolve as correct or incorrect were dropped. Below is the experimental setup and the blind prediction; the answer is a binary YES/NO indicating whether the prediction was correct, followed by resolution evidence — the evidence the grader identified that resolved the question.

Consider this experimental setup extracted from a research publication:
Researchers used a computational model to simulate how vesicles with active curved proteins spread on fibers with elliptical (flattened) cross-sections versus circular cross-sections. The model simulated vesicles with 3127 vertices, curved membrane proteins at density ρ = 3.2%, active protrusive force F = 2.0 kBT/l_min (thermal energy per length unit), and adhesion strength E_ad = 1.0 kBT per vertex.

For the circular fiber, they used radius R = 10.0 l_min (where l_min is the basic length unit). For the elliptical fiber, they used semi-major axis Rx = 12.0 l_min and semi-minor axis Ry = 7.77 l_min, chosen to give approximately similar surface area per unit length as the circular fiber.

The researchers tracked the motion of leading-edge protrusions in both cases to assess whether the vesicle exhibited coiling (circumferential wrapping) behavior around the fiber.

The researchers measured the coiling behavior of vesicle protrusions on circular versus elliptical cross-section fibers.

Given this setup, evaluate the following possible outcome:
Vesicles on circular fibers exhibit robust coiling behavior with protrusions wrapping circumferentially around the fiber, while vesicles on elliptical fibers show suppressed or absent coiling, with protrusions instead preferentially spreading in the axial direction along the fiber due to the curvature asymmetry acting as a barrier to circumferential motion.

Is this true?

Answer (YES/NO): YES